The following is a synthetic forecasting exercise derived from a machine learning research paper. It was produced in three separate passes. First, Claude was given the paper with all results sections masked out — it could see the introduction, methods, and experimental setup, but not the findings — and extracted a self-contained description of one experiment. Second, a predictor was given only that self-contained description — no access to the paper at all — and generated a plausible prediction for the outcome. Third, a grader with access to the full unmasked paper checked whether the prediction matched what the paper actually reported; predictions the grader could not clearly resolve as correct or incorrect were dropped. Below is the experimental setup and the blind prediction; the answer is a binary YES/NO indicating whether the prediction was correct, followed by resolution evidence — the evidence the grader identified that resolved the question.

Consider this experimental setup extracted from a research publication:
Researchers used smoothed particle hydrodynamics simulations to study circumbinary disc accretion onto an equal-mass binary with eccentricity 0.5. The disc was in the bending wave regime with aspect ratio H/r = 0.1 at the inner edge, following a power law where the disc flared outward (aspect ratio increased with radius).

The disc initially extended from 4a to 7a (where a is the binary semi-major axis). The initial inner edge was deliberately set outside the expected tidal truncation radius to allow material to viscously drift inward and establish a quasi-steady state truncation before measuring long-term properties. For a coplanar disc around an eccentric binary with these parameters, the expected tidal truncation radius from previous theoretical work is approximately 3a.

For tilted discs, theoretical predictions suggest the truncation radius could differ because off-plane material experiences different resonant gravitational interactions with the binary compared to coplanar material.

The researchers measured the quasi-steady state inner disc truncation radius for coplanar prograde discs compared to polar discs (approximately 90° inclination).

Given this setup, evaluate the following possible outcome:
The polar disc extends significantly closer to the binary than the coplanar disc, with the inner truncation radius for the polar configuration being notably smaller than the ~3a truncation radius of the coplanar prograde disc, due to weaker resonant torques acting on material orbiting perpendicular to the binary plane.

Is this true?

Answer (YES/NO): YES